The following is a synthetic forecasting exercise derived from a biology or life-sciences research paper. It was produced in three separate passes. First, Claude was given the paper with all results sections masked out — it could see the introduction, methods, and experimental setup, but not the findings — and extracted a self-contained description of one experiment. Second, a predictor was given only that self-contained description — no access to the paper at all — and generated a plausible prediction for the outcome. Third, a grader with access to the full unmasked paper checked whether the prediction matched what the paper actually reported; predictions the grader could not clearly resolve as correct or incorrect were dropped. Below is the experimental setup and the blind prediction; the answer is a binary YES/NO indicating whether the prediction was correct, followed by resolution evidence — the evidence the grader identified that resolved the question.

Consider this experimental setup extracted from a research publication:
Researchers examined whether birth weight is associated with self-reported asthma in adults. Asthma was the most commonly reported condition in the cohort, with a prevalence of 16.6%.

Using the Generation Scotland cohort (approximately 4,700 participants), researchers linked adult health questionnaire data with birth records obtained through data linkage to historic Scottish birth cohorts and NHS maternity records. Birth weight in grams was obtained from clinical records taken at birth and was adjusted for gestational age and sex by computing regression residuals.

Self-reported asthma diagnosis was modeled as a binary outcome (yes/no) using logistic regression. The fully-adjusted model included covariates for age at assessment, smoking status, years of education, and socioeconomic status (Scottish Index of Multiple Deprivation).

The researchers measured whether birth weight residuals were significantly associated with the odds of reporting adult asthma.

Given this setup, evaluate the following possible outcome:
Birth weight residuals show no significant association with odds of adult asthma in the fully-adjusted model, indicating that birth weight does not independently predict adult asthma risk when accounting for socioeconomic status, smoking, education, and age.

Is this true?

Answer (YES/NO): YES